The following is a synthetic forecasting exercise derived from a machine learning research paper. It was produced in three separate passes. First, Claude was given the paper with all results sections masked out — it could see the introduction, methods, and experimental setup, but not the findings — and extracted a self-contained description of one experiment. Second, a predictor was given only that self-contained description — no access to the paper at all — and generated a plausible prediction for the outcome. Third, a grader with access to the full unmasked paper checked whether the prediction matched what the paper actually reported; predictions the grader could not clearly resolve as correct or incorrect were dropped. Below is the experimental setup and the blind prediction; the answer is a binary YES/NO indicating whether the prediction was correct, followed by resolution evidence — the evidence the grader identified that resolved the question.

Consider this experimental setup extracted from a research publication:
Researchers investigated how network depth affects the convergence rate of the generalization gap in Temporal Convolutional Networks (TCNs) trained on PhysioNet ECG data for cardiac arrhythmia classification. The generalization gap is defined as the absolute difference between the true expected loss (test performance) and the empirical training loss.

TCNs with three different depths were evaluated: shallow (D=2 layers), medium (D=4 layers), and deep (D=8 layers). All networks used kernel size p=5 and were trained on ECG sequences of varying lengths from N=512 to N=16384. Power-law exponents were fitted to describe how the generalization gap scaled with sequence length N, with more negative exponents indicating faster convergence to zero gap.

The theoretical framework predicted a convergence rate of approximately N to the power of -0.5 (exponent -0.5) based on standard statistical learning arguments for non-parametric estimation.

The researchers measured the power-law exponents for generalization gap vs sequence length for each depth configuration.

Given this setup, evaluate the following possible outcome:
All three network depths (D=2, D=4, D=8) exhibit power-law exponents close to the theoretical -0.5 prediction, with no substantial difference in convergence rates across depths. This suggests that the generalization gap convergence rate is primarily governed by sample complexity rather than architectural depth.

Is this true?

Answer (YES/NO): NO